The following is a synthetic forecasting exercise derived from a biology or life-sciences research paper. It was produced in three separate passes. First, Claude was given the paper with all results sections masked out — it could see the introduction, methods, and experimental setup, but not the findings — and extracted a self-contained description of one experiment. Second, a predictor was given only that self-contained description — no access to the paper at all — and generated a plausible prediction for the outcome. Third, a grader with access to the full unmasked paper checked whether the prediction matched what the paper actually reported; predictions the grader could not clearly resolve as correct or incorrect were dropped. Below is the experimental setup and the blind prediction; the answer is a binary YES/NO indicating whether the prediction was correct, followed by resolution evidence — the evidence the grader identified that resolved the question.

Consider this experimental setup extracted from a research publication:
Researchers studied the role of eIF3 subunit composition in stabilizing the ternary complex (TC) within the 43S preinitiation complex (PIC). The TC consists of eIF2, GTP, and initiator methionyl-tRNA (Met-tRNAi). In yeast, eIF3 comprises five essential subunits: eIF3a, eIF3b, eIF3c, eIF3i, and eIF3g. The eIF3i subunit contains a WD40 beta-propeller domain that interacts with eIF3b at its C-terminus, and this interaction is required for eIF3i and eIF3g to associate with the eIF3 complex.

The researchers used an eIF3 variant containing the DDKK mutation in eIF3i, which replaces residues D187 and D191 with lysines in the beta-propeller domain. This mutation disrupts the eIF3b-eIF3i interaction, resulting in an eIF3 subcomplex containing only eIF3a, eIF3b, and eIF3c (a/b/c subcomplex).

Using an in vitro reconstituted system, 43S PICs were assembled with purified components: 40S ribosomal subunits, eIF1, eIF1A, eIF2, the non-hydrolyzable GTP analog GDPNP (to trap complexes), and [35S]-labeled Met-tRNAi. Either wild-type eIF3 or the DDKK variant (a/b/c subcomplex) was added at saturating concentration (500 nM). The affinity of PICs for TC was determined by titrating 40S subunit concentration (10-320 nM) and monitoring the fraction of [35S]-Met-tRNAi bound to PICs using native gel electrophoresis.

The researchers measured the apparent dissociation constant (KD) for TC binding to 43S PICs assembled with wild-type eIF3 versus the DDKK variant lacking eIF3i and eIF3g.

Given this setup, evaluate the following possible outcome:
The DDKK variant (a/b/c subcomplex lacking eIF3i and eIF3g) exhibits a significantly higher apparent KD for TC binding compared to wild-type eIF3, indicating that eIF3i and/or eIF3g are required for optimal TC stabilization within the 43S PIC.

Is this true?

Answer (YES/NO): YES